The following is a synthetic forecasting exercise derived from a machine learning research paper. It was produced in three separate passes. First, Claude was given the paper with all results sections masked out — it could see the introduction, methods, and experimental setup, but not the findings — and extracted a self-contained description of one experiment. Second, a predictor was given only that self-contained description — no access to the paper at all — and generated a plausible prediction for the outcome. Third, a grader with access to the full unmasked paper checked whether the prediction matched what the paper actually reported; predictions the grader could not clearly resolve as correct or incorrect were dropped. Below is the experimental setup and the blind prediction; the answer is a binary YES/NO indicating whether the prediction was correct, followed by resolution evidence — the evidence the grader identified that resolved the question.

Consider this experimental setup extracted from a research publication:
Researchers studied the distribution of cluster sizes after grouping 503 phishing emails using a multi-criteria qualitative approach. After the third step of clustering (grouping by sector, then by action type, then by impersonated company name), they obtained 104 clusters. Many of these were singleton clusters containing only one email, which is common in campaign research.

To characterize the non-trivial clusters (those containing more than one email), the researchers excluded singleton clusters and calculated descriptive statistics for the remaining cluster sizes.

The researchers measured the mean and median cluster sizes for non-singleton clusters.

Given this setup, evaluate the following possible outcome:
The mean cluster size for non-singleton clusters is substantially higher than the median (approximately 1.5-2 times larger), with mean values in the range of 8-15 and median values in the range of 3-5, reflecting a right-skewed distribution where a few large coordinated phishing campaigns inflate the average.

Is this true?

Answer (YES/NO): NO